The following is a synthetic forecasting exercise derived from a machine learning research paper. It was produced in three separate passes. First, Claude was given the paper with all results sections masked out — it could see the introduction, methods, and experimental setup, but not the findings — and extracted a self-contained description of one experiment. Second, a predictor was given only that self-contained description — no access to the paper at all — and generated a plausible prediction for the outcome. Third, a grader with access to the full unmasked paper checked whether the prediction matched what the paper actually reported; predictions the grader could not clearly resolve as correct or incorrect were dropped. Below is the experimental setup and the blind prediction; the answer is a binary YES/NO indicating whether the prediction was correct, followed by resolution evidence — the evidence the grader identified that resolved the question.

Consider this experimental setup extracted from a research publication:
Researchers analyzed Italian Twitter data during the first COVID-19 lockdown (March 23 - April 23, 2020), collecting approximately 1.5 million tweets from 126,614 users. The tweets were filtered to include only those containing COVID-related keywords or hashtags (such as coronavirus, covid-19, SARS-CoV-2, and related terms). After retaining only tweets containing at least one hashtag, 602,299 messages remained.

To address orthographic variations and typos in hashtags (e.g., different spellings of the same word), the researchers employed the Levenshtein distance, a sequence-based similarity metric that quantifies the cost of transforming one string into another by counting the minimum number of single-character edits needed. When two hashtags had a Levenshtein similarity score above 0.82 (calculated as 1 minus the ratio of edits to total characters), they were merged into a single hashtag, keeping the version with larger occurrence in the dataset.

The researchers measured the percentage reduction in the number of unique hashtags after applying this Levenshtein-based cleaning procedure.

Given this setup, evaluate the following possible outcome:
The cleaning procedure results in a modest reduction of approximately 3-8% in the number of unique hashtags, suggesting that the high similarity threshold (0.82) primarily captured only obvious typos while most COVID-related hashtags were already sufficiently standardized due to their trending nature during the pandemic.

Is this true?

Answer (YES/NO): NO